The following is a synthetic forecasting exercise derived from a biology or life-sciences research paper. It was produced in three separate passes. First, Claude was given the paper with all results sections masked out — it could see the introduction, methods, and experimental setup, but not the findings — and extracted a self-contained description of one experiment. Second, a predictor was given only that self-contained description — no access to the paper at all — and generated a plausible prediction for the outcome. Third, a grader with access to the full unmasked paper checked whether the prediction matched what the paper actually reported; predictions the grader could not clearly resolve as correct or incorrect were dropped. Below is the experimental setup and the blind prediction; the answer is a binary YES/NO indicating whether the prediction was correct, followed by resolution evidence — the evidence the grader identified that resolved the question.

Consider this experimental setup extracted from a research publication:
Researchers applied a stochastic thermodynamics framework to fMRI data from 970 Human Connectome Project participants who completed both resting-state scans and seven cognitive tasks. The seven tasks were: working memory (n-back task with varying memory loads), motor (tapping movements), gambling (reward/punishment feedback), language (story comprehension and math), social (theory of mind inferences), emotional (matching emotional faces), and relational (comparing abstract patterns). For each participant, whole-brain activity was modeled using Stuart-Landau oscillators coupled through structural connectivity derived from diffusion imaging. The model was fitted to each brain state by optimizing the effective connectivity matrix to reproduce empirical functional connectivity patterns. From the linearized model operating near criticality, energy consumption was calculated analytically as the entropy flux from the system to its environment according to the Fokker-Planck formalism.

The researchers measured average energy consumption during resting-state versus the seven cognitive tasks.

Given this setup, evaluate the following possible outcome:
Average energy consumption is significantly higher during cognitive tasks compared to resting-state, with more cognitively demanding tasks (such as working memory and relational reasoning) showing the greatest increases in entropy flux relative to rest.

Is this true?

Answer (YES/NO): NO